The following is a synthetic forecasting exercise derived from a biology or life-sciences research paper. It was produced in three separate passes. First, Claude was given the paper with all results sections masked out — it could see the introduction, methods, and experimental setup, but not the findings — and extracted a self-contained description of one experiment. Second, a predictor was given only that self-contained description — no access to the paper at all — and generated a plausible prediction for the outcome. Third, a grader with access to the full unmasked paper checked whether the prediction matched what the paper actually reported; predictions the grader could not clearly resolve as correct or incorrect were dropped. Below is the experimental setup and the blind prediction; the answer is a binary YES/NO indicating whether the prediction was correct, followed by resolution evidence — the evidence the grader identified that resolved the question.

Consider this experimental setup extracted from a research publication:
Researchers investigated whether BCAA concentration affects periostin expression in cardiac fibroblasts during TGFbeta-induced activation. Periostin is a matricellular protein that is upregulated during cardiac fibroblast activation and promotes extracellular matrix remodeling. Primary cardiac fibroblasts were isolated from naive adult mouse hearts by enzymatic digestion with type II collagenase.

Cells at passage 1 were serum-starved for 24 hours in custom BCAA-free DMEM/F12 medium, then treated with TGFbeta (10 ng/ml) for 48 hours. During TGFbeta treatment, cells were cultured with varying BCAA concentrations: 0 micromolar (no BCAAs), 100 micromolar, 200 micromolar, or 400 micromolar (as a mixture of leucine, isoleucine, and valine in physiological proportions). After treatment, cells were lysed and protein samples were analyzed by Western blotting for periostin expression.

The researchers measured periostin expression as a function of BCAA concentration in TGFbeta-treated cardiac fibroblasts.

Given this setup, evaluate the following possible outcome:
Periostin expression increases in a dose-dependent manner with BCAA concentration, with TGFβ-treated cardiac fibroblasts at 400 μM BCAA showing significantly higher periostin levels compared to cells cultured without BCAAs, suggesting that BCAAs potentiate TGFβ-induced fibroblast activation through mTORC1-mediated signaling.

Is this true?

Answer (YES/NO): YES